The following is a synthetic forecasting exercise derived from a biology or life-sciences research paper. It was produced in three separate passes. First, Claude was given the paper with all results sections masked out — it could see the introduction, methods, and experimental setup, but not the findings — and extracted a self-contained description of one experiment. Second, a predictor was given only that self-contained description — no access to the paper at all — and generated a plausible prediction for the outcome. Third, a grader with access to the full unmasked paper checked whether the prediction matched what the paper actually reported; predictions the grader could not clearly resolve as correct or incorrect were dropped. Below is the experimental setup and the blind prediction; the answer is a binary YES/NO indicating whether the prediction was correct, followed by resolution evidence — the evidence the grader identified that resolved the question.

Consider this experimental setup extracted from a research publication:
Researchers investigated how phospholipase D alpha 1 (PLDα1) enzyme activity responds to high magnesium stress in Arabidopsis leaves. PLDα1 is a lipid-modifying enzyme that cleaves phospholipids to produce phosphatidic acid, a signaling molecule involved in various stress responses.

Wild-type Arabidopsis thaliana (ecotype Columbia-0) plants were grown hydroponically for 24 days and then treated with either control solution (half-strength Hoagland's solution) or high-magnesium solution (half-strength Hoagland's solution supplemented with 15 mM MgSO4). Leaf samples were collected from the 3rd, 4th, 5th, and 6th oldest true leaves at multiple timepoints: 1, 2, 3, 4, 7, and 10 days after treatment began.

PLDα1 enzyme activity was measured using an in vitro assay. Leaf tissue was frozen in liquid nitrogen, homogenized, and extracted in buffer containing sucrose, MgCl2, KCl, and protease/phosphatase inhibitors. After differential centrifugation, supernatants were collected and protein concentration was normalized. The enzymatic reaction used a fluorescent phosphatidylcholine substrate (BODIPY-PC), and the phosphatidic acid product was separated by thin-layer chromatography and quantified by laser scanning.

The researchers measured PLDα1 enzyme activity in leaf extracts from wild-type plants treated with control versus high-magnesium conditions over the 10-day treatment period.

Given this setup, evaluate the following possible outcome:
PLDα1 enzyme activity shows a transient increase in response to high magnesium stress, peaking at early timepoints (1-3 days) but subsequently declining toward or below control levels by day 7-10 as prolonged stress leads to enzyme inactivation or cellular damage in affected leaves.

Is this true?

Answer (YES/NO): NO